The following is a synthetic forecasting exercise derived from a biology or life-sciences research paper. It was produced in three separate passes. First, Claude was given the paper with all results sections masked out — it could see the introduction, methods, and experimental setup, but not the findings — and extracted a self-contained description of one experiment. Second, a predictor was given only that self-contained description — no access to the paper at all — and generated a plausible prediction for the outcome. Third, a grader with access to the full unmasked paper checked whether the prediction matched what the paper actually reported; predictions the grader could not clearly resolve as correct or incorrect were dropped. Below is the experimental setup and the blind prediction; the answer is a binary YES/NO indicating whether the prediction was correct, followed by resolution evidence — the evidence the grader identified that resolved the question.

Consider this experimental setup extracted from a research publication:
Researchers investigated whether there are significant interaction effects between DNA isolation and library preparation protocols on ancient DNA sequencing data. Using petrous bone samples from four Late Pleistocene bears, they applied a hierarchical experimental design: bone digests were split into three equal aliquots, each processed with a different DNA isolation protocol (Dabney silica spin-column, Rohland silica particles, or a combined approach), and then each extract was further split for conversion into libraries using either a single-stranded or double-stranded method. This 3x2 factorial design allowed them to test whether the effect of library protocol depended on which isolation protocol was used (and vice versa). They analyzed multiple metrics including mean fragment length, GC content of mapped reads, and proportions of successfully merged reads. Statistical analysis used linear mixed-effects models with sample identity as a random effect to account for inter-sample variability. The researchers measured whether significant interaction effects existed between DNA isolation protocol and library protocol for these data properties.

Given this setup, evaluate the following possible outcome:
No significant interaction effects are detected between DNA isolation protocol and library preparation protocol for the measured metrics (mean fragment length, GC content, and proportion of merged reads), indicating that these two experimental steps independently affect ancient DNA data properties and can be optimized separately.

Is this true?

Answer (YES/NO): NO